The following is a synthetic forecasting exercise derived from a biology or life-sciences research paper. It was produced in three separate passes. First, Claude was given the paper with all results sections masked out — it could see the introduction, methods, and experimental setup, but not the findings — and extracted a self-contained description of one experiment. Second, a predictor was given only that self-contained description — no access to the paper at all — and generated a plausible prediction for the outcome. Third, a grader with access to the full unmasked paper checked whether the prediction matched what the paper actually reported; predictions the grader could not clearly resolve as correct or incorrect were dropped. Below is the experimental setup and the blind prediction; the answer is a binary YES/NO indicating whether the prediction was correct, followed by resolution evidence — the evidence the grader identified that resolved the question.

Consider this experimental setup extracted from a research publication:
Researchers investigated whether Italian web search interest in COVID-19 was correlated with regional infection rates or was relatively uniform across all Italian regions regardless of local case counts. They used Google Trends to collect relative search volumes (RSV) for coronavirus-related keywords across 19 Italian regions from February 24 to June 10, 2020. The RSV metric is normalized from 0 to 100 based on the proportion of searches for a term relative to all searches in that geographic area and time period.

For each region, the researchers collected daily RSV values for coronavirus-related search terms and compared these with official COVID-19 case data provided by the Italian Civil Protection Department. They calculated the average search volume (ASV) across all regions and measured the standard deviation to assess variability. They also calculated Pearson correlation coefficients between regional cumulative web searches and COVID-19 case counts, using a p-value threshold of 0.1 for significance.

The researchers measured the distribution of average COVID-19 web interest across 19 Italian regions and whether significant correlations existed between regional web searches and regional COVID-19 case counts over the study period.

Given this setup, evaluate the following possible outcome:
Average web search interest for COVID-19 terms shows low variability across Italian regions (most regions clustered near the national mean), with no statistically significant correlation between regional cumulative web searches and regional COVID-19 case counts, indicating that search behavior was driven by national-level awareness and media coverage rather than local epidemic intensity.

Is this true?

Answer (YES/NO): NO